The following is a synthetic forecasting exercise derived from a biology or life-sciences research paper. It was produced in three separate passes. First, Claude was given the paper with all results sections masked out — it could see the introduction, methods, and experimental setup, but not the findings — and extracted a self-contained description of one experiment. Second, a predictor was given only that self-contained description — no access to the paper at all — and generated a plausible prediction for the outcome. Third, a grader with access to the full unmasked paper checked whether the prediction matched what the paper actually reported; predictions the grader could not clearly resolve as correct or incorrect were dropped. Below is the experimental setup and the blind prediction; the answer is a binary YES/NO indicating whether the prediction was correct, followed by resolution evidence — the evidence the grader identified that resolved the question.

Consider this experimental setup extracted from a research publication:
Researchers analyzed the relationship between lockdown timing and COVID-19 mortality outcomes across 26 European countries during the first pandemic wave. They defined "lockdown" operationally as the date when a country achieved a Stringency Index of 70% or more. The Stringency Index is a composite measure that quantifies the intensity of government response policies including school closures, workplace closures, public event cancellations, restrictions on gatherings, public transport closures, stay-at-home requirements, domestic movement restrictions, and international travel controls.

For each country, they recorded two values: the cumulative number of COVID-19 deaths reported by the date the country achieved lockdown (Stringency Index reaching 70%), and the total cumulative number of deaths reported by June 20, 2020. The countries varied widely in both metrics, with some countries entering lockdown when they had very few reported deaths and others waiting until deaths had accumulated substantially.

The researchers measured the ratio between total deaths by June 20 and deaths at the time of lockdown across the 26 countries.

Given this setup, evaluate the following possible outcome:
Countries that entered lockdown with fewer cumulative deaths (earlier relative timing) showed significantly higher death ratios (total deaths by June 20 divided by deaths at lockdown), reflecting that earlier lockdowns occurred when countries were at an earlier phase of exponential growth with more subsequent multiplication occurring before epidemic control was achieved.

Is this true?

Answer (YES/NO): YES